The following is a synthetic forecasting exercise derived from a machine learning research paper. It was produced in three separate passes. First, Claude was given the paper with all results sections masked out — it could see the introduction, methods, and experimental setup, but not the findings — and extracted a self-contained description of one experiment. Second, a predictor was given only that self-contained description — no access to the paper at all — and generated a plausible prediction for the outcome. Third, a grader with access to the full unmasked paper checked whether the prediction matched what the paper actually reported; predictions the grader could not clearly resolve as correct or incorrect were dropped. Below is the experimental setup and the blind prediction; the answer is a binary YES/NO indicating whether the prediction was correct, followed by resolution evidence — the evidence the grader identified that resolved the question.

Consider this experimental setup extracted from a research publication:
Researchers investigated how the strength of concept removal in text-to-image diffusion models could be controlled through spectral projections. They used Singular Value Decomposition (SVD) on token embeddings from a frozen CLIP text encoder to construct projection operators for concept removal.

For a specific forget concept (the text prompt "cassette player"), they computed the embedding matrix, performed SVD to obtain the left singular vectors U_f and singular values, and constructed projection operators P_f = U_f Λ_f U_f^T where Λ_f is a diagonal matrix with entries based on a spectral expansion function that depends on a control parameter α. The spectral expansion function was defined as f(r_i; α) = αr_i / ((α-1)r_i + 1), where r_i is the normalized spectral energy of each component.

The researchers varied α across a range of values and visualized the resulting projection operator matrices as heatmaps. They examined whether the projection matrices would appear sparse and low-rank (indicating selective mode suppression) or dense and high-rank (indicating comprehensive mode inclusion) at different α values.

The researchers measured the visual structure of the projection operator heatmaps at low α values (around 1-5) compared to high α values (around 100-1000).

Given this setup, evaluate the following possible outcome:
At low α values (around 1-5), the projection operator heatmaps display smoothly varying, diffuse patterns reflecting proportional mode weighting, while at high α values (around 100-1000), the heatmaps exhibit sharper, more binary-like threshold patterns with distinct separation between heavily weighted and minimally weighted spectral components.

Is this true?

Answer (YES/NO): NO